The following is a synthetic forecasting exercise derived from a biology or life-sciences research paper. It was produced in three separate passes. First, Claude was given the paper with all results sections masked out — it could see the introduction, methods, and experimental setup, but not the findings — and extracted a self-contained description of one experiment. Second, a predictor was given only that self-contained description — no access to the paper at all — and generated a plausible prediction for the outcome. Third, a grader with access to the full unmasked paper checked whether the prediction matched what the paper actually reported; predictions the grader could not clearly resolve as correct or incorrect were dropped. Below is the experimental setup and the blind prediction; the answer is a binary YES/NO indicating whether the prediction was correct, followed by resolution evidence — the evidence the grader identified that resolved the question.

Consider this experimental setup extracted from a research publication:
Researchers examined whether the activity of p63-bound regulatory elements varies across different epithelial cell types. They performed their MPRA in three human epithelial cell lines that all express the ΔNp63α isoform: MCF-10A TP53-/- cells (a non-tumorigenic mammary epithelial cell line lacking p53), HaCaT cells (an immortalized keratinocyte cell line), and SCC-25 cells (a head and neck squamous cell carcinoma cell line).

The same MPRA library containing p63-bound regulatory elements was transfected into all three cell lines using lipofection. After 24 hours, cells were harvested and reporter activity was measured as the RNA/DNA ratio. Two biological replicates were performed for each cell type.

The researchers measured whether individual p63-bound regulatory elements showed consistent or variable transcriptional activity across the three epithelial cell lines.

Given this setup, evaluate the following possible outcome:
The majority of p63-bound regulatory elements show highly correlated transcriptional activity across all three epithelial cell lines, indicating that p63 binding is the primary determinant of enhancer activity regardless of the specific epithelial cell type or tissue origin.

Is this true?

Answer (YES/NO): NO